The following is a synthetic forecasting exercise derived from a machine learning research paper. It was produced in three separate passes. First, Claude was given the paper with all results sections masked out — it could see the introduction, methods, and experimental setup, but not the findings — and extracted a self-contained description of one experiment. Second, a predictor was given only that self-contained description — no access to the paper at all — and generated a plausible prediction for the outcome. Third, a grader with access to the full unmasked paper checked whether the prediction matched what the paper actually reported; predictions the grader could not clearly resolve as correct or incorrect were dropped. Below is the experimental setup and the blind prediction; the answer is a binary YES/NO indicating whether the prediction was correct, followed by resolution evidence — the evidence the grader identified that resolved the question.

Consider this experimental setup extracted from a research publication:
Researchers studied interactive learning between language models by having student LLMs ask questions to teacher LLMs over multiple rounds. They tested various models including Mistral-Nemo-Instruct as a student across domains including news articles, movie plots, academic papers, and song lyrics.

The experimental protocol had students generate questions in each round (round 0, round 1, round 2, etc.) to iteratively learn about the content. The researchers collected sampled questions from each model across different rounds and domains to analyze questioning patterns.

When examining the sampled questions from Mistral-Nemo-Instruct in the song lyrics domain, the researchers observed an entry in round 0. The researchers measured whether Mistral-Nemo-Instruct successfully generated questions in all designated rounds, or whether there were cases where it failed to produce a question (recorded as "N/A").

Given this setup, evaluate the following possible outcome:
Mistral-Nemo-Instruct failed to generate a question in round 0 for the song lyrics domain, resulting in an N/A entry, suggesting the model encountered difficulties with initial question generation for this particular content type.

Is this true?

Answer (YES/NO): YES